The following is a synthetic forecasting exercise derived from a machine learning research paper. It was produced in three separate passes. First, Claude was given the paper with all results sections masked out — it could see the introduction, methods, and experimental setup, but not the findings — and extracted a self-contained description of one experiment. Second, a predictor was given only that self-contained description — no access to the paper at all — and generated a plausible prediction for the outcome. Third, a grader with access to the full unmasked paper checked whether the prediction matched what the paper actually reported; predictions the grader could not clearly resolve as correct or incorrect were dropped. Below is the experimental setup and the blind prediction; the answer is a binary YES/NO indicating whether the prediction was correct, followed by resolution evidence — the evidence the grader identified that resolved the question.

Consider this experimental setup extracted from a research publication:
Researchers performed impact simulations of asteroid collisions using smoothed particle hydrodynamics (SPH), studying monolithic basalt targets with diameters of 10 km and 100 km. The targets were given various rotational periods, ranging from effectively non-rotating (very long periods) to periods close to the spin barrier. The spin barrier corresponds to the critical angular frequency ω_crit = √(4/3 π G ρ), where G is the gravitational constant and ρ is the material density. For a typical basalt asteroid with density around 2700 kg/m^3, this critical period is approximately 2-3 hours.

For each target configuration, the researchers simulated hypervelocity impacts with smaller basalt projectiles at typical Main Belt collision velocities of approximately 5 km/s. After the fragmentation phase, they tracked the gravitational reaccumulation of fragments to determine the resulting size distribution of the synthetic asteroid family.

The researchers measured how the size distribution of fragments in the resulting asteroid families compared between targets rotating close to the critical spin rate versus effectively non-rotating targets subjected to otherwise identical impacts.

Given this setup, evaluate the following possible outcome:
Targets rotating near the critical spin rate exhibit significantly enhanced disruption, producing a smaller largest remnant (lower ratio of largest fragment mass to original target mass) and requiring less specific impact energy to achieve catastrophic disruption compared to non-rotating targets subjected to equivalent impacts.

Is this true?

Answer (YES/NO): YES